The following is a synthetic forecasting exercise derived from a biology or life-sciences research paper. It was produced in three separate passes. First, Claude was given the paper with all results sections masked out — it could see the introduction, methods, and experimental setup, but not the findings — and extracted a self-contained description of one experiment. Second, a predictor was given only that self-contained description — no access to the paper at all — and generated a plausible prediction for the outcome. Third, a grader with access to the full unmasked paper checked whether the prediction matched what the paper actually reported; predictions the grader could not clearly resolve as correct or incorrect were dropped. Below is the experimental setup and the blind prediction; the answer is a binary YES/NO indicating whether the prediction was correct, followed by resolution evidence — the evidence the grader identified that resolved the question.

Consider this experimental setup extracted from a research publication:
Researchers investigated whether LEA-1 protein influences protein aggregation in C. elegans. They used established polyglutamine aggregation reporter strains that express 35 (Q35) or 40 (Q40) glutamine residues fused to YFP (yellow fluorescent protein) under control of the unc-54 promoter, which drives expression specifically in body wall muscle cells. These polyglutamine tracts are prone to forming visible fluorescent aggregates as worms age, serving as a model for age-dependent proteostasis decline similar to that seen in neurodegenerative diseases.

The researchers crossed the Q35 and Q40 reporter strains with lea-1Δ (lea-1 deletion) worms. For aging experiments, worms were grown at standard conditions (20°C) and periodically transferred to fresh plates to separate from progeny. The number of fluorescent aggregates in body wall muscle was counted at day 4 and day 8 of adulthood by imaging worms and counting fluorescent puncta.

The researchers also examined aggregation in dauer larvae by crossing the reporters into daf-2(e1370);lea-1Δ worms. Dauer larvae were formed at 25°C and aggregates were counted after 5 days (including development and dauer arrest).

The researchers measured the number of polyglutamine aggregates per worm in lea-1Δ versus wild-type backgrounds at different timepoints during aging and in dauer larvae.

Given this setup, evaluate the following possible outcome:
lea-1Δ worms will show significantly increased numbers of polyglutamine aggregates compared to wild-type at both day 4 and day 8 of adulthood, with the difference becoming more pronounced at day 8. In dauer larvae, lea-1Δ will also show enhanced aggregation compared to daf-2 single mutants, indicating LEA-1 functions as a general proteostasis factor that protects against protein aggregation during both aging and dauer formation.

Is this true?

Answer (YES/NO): NO